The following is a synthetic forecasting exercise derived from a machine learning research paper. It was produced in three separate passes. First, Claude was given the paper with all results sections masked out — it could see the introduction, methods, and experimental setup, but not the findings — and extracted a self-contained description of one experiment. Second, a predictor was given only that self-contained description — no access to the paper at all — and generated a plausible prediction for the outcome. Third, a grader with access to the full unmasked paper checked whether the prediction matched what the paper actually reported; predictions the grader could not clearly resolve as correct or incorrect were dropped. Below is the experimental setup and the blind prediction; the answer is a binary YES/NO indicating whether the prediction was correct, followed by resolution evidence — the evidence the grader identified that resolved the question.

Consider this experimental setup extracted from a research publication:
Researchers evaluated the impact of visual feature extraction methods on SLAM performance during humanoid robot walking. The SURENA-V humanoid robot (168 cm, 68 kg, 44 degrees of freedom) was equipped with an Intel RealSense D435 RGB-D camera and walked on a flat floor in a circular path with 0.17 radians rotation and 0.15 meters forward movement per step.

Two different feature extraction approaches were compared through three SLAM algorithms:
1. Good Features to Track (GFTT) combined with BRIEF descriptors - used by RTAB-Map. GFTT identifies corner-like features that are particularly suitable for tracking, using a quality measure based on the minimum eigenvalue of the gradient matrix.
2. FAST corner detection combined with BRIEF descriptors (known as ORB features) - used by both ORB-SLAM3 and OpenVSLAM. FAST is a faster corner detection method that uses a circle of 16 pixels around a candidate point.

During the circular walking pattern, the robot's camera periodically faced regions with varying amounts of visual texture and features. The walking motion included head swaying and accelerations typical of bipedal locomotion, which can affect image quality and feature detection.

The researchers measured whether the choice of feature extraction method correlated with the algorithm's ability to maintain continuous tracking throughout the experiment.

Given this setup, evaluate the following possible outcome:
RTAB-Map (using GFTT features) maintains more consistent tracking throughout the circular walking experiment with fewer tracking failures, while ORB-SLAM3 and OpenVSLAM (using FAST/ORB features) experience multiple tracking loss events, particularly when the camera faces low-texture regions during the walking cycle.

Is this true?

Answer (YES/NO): NO